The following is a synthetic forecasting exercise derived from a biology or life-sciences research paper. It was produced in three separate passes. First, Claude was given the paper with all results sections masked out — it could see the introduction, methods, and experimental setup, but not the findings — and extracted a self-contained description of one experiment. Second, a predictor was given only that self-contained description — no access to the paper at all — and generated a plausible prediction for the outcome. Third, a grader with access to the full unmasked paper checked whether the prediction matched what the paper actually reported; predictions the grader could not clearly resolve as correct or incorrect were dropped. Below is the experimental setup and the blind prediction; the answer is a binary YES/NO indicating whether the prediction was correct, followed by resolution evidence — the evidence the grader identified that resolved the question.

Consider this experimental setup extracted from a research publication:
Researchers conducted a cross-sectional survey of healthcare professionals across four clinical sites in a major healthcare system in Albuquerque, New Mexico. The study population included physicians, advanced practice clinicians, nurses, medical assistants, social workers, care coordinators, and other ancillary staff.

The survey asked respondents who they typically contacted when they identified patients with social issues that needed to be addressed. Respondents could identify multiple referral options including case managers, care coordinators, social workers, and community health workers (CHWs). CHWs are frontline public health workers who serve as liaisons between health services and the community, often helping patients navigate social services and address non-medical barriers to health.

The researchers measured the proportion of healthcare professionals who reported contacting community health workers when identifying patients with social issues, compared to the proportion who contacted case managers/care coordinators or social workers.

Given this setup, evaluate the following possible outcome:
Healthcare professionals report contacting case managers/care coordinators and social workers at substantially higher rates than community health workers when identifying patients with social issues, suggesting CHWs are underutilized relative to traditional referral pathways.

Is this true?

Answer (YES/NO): YES